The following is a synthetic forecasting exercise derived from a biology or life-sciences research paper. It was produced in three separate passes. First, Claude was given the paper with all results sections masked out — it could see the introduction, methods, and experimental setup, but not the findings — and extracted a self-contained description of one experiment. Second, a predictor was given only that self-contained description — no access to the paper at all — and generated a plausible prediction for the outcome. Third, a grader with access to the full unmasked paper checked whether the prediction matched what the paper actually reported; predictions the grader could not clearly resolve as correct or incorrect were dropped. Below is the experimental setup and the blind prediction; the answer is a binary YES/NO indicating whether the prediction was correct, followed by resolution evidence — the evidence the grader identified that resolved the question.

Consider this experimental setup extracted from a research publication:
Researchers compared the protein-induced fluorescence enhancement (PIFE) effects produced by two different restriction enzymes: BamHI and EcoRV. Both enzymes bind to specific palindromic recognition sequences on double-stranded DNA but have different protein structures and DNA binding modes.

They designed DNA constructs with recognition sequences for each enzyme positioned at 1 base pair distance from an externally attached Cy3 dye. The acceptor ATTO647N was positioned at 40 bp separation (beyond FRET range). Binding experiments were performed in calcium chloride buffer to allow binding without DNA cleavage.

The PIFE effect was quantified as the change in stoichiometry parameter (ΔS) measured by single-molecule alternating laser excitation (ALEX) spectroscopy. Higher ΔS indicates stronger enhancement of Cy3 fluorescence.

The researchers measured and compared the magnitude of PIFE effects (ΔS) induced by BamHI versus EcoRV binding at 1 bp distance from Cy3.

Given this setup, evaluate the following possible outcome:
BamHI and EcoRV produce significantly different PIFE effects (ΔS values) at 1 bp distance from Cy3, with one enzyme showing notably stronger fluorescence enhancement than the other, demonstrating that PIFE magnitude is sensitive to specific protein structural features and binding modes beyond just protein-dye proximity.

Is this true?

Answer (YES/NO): YES